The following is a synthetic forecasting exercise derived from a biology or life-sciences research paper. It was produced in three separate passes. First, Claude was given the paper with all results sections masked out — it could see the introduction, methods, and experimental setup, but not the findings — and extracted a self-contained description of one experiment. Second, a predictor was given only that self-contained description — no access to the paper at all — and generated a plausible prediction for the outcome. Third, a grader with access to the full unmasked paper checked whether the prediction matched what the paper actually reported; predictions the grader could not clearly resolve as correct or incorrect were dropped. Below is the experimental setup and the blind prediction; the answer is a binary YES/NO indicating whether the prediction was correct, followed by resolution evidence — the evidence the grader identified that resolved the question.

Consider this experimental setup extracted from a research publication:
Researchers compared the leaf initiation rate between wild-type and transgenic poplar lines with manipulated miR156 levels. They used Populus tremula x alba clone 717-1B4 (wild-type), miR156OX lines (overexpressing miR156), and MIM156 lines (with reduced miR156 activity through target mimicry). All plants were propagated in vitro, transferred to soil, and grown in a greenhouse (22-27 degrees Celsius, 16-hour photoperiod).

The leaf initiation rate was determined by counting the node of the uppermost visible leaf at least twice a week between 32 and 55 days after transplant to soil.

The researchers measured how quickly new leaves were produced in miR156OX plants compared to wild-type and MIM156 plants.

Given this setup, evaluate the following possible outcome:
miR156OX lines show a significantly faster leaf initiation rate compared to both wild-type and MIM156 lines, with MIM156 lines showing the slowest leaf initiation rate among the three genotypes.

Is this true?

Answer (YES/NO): NO